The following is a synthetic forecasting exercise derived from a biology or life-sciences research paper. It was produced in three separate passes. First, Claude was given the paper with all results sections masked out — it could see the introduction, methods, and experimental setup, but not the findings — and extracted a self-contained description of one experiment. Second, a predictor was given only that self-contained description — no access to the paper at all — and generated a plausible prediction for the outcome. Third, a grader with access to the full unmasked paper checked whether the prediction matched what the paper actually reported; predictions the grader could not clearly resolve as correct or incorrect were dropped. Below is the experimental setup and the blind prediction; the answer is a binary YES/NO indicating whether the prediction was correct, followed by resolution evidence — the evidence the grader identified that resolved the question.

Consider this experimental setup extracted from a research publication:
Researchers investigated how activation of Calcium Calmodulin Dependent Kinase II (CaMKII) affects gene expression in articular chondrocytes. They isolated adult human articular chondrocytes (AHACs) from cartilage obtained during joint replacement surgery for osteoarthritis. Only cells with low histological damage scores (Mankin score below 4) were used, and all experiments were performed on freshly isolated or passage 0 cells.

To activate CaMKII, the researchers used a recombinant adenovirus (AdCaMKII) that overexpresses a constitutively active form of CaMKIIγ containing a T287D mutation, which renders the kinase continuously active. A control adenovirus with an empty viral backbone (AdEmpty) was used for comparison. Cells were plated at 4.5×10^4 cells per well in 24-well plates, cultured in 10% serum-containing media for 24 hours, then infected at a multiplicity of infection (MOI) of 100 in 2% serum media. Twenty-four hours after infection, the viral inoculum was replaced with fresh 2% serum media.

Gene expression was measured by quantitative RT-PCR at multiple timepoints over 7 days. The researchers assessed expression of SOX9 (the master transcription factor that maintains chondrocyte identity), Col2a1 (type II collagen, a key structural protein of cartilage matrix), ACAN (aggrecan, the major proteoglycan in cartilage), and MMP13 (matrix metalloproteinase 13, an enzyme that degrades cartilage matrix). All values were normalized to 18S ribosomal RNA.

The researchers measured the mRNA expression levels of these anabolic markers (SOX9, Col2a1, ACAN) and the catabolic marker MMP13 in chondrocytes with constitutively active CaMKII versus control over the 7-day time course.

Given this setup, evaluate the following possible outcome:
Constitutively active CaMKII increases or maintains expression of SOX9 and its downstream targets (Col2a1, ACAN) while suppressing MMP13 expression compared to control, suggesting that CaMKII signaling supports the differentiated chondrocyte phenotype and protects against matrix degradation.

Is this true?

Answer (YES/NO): YES